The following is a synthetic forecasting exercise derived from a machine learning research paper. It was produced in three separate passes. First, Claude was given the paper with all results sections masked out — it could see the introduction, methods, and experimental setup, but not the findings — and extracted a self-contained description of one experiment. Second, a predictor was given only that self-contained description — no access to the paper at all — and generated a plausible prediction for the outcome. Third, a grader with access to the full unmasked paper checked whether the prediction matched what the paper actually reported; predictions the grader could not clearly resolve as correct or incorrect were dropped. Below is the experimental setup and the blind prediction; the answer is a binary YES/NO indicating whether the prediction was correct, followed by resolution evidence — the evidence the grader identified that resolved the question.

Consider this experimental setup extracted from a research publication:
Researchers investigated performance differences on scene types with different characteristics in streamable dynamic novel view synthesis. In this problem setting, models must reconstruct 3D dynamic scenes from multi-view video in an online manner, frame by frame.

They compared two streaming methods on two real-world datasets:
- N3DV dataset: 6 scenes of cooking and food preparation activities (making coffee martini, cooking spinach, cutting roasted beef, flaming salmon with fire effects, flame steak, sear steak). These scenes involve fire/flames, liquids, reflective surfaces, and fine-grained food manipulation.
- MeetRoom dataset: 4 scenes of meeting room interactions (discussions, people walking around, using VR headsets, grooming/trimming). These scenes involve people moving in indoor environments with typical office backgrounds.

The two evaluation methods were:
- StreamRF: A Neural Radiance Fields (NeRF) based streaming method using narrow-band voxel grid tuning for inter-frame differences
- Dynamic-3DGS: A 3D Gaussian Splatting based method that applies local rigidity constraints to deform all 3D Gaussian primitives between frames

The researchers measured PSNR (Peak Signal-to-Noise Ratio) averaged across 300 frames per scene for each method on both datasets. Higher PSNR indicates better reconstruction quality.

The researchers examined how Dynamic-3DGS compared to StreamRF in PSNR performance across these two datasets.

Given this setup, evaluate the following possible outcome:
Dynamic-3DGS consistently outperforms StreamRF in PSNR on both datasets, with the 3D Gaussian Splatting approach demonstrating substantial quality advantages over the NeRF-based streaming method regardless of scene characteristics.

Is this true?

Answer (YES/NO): NO